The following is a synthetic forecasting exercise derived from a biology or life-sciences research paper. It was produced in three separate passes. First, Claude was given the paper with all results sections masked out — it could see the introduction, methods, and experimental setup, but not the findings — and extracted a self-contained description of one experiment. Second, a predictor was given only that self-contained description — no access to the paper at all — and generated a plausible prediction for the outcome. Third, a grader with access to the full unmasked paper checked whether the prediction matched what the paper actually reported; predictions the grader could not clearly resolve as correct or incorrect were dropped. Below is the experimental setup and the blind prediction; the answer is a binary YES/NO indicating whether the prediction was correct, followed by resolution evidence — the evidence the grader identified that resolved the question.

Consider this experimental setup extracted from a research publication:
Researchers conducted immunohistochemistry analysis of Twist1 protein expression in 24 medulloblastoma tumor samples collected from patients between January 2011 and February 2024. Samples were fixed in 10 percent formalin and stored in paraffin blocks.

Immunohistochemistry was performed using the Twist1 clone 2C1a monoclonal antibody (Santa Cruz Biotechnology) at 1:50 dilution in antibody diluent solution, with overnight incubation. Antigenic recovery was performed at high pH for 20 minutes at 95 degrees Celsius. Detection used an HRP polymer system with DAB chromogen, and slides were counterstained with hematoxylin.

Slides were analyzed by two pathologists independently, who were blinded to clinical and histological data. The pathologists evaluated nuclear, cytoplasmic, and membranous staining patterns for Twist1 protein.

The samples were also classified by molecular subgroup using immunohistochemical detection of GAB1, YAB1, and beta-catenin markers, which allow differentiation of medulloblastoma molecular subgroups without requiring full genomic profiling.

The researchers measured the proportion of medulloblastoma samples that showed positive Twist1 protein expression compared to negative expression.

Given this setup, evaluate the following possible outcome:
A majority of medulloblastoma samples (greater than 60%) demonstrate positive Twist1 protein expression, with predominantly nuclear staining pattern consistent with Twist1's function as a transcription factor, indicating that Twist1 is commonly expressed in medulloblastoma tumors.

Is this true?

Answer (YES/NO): NO